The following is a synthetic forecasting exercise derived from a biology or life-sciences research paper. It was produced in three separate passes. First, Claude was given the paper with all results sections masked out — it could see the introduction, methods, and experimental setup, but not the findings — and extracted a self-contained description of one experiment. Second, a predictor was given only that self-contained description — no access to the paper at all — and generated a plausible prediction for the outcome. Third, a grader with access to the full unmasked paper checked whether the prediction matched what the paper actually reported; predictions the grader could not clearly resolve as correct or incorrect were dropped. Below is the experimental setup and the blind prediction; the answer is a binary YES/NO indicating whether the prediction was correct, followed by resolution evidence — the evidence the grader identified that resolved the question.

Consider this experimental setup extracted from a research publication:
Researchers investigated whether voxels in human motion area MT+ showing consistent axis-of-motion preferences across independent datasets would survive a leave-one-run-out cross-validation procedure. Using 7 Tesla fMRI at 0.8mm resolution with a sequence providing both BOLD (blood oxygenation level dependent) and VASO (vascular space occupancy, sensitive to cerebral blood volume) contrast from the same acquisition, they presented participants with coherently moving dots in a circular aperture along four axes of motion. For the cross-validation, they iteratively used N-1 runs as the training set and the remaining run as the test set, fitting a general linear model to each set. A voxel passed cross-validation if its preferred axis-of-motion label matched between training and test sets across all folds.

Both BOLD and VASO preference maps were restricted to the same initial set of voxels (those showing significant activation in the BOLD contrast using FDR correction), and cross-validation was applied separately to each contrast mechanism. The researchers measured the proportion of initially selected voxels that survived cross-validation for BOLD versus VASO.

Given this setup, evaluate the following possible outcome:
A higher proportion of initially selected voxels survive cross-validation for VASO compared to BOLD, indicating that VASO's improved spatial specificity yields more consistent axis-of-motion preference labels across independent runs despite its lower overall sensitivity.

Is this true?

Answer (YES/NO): NO